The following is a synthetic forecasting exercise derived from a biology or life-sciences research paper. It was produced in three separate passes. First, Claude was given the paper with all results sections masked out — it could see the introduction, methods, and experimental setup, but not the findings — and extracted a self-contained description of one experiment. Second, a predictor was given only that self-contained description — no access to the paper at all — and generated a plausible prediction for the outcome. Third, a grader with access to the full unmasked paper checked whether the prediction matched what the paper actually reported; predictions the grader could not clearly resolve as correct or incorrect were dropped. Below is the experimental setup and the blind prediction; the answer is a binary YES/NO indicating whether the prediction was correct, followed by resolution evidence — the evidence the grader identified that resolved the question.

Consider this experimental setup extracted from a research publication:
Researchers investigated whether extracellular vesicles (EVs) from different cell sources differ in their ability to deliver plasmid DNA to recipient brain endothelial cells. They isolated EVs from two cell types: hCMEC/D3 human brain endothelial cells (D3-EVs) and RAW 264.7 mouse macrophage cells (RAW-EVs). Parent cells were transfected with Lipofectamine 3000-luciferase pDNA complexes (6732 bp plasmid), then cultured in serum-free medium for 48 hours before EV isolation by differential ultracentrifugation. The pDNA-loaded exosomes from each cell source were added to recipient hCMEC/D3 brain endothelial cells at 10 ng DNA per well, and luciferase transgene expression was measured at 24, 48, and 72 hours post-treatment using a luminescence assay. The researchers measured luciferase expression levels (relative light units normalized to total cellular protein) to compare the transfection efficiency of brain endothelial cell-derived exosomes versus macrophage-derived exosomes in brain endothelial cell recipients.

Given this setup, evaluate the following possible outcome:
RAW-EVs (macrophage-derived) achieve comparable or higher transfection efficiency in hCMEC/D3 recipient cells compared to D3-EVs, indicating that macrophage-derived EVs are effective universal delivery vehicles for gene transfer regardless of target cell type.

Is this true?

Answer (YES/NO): YES